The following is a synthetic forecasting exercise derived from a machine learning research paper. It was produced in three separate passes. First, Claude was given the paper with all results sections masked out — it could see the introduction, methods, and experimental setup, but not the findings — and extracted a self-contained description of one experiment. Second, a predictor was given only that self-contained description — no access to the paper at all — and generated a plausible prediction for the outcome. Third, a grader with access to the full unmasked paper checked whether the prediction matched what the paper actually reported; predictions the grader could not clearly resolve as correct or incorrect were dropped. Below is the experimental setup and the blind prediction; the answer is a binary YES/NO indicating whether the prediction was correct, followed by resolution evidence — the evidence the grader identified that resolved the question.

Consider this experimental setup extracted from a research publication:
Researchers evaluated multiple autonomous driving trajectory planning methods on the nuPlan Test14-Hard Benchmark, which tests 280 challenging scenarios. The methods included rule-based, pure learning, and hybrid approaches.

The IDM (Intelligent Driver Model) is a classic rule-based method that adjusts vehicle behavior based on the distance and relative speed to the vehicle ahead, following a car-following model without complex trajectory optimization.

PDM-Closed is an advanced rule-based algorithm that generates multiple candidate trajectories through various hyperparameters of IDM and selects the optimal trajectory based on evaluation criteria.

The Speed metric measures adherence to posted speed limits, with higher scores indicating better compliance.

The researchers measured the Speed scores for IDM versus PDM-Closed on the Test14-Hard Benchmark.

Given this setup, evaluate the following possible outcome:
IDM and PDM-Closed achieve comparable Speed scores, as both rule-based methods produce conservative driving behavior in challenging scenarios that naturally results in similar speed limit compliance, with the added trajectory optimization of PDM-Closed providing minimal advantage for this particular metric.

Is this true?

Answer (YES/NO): YES